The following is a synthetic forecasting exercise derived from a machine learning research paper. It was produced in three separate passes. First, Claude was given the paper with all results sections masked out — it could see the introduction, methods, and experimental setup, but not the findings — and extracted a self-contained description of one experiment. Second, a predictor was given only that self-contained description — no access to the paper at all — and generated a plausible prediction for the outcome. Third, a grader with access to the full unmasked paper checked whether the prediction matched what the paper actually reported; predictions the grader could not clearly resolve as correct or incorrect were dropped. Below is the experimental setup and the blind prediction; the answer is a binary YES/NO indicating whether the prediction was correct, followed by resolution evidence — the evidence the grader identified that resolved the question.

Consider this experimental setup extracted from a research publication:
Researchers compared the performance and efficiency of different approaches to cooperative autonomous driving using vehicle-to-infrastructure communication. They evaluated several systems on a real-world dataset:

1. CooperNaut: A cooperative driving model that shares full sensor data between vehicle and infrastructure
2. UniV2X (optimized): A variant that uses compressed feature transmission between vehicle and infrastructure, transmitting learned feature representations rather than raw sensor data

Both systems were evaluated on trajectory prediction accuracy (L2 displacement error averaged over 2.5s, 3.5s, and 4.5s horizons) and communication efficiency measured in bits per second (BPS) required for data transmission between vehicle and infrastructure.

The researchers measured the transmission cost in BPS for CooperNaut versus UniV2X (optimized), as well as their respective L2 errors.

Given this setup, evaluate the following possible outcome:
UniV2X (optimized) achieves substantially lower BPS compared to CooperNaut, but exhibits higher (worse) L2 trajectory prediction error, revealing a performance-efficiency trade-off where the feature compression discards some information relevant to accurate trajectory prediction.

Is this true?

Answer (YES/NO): NO